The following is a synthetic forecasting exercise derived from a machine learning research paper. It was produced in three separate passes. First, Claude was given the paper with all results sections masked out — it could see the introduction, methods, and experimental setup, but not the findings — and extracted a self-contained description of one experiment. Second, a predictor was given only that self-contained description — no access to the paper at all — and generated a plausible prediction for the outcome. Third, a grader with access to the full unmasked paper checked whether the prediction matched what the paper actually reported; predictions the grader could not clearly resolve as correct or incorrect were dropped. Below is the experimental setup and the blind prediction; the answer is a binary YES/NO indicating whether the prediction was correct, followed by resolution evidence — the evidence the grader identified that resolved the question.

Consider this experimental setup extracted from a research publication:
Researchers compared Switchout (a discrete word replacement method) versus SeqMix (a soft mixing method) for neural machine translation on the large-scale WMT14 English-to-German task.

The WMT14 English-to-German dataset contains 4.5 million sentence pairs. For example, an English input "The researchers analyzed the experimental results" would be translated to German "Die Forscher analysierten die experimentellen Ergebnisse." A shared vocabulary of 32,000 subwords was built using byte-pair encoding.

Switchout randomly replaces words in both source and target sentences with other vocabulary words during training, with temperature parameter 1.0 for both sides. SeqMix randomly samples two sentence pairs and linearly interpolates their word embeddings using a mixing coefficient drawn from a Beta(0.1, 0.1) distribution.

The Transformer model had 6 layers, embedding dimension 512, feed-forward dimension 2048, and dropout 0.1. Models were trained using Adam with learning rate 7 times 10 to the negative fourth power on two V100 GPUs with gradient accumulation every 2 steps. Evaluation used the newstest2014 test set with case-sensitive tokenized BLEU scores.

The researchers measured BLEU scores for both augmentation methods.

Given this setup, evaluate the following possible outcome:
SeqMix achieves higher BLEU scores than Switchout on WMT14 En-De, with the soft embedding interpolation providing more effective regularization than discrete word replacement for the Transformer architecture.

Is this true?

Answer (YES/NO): YES